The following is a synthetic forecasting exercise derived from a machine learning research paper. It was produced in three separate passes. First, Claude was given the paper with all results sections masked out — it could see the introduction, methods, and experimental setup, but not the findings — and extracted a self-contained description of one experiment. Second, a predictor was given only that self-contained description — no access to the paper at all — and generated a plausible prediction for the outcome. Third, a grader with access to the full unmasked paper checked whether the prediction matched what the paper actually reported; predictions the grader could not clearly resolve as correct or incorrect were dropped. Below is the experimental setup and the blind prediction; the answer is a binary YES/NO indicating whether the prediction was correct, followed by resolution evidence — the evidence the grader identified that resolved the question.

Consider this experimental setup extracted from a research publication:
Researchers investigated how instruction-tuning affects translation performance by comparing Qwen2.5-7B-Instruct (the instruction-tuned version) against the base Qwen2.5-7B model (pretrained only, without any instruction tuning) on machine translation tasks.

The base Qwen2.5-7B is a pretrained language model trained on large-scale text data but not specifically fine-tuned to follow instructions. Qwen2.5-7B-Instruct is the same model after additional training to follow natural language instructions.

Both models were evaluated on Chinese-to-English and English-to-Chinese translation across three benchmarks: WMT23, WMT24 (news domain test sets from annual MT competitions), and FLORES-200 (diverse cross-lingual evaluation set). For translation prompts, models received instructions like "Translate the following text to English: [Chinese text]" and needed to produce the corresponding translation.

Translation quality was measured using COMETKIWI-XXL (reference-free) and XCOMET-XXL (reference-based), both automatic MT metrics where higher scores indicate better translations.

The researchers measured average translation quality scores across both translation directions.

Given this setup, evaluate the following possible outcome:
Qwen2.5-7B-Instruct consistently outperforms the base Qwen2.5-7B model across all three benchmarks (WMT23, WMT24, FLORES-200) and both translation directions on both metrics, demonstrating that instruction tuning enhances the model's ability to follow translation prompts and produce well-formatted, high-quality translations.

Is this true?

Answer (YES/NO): YES